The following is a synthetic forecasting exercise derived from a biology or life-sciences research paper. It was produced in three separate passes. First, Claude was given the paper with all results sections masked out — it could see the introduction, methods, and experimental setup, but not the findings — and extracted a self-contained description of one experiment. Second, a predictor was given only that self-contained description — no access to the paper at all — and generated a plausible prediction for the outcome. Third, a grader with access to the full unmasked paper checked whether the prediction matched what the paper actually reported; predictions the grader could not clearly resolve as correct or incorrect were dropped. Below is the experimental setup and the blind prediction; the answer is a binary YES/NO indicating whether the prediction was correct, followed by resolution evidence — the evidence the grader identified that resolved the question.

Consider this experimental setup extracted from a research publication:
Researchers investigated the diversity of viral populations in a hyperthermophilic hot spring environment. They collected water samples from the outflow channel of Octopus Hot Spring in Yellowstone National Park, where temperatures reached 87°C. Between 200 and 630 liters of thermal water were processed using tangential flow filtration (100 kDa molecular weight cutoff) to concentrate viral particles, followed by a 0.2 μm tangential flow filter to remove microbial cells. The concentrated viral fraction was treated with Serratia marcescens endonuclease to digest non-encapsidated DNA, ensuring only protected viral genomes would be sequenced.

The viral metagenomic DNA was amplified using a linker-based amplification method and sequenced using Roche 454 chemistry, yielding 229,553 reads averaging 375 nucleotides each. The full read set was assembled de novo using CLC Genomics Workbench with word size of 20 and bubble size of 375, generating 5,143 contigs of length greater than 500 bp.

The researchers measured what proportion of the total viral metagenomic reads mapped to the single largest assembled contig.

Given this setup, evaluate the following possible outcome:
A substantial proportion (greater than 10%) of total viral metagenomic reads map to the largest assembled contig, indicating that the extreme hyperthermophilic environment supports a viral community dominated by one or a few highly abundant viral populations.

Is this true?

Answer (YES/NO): YES